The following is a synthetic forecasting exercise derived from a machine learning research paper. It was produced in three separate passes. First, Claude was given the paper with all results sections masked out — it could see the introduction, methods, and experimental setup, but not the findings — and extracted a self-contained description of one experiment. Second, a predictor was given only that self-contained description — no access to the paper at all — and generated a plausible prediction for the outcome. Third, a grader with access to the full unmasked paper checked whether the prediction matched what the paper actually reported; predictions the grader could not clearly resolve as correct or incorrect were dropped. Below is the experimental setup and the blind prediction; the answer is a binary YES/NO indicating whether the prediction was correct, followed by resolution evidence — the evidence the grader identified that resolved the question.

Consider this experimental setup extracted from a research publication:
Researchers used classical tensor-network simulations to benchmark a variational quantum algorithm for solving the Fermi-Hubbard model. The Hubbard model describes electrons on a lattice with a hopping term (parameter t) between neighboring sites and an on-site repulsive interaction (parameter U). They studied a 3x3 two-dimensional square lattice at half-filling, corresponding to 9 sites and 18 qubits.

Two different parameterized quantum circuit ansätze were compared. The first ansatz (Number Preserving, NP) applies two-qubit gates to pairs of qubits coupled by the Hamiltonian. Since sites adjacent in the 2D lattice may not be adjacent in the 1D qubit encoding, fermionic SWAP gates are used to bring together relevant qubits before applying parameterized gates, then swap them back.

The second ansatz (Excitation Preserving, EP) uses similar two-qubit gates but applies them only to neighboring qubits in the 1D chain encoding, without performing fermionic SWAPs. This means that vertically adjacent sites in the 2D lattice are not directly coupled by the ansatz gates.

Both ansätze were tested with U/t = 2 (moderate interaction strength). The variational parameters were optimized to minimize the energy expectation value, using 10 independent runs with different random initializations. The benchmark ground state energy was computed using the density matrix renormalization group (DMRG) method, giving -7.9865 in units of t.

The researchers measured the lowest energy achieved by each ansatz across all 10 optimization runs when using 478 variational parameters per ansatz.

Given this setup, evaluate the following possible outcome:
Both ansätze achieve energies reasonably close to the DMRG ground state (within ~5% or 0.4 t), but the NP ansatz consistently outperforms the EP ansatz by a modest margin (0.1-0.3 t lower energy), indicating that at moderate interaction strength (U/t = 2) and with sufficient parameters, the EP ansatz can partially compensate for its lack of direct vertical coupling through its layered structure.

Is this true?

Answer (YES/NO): YES